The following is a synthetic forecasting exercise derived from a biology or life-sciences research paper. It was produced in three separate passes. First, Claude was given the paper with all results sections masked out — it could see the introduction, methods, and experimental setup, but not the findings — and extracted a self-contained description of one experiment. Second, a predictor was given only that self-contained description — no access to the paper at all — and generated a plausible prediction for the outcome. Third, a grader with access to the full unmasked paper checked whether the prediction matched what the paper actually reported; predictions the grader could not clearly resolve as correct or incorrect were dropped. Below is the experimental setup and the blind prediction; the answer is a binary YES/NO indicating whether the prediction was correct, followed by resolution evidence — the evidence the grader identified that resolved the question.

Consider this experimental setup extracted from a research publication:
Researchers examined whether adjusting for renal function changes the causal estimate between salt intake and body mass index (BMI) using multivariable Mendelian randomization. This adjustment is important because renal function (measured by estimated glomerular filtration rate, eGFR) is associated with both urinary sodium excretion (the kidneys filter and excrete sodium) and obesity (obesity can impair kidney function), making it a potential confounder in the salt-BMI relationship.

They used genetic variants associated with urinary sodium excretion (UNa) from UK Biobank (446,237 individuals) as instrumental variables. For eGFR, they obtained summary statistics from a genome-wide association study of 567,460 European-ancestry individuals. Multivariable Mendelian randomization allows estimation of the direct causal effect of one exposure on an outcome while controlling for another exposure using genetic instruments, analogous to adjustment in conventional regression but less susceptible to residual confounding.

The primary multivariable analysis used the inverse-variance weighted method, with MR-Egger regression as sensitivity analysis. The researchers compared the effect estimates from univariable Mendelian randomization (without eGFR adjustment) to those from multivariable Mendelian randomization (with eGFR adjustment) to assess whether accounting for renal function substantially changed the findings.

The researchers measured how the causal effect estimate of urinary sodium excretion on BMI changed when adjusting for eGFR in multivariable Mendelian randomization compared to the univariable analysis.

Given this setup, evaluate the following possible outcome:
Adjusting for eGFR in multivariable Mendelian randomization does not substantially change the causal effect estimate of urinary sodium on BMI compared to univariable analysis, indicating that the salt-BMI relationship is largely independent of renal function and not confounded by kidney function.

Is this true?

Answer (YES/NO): YES